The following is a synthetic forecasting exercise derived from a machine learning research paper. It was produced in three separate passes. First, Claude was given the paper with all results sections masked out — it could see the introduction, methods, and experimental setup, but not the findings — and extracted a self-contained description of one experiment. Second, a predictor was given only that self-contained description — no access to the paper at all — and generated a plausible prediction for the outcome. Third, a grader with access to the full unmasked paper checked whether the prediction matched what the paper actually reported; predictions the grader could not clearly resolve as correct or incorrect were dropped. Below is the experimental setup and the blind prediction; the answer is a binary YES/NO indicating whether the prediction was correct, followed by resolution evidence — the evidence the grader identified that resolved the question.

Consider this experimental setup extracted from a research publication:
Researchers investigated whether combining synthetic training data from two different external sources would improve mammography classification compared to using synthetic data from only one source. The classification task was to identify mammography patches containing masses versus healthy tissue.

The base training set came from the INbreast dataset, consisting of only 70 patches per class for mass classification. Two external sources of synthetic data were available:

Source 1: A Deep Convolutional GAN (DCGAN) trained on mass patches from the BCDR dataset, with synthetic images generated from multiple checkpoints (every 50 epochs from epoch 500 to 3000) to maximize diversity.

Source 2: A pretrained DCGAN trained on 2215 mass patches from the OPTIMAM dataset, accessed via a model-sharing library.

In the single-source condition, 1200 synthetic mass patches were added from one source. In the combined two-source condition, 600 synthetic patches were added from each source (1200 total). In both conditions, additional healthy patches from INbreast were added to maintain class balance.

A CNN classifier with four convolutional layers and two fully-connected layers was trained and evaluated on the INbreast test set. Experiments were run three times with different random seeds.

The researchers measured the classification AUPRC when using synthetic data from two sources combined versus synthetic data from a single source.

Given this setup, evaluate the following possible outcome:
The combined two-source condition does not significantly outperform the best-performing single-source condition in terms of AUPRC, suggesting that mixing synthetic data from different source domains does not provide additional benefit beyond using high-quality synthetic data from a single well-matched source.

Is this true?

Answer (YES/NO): YES